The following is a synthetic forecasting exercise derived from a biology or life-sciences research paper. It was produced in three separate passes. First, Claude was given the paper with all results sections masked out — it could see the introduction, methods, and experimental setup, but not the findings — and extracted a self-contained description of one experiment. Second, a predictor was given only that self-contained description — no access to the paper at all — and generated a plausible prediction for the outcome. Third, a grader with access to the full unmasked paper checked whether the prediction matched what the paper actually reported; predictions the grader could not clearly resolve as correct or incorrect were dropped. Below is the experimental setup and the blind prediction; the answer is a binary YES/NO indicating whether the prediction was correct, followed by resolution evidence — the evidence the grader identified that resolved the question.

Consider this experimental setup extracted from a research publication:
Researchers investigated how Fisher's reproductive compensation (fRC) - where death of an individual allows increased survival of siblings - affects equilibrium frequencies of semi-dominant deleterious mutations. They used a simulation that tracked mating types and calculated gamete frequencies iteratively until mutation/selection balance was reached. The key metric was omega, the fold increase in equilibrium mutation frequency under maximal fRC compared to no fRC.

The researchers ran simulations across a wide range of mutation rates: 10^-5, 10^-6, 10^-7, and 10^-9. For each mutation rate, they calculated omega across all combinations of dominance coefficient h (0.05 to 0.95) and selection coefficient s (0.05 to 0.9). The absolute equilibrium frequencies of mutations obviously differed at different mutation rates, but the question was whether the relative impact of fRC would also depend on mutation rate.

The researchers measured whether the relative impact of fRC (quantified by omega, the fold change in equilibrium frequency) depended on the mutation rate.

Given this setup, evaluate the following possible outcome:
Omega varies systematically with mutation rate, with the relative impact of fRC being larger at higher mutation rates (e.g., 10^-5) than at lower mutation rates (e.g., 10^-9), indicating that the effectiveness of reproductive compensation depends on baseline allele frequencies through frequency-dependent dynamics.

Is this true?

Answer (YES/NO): NO